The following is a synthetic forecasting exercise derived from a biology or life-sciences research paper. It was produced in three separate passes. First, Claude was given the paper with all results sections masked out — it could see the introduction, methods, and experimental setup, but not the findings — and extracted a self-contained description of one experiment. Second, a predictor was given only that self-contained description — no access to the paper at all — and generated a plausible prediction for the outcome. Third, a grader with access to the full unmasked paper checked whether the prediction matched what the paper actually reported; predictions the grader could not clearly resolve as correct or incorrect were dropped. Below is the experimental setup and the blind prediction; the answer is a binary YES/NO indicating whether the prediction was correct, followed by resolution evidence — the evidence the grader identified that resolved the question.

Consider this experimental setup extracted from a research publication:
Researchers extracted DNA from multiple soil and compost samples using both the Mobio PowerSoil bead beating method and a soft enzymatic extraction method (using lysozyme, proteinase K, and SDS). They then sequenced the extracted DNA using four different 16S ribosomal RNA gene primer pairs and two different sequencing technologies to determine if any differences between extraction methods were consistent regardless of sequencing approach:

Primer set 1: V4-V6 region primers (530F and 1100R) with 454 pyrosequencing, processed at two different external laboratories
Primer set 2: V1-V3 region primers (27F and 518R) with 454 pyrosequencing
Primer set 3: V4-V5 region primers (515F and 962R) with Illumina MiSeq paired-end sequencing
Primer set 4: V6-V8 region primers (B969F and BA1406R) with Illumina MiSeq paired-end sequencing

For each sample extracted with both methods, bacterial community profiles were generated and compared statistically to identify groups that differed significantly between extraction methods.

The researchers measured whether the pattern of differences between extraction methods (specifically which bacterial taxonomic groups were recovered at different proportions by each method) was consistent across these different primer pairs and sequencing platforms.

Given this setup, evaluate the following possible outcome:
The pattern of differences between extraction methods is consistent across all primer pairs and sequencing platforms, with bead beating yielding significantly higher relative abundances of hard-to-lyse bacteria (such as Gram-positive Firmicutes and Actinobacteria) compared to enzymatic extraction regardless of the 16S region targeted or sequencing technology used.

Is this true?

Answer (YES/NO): NO